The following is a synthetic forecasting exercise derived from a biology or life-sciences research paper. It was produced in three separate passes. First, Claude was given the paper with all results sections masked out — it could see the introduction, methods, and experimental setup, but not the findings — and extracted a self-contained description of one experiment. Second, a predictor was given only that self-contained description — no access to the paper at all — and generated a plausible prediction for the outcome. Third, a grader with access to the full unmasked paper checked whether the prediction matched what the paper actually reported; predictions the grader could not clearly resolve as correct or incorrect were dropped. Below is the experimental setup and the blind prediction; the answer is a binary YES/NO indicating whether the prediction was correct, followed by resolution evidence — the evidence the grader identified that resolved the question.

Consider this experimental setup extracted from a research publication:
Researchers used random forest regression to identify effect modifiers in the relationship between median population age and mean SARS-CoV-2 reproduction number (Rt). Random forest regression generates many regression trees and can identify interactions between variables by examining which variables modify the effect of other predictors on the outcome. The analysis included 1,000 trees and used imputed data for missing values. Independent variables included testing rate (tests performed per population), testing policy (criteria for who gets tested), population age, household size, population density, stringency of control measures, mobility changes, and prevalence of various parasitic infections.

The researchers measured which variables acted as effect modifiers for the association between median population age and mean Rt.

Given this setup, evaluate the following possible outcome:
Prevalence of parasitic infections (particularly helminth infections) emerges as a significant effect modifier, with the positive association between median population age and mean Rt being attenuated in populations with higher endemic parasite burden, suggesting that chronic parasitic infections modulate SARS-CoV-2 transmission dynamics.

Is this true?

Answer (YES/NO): NO